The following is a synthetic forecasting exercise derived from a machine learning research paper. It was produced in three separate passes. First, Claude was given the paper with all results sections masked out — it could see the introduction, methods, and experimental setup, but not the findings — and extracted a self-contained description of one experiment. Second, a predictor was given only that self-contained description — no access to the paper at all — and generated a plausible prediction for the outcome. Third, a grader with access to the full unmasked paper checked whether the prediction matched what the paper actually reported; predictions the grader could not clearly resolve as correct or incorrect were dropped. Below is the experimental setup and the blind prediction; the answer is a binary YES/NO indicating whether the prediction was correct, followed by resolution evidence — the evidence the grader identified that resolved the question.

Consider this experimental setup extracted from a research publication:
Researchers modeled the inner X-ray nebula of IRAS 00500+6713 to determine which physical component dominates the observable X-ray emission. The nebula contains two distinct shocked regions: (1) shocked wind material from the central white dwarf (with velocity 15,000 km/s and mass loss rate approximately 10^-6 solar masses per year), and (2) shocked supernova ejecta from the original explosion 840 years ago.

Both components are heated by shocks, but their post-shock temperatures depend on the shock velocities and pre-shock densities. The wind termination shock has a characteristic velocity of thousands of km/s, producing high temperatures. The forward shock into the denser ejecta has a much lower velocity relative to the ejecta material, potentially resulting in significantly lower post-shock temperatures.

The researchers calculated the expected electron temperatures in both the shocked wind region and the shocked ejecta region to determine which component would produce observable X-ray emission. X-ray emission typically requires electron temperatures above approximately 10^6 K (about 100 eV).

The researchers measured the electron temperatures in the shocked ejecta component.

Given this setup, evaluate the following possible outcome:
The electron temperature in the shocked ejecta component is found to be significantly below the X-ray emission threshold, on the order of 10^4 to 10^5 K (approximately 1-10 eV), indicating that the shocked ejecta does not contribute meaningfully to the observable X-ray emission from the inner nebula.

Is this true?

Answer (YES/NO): YES